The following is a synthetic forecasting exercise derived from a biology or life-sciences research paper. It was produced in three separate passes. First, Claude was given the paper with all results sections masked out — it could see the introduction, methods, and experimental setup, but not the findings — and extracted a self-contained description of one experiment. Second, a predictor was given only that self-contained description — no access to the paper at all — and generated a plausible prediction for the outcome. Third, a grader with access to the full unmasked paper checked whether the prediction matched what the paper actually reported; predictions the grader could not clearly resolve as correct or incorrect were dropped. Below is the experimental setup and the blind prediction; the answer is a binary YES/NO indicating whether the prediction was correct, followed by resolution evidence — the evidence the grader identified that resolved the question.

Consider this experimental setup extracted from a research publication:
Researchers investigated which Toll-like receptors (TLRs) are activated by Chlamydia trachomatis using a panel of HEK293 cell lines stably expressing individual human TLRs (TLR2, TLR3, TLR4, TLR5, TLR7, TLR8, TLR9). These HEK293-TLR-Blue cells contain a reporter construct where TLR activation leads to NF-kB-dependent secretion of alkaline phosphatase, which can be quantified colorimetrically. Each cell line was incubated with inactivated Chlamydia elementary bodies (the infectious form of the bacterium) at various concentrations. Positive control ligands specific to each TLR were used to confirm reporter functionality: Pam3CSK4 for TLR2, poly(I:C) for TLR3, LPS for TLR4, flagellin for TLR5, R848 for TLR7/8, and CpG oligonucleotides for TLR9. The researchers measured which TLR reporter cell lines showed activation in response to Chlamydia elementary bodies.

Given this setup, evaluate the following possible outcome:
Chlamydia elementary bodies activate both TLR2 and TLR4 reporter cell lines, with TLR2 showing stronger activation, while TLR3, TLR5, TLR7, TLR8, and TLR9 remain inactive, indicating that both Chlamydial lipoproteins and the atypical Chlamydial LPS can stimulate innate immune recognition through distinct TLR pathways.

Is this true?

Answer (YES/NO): NO